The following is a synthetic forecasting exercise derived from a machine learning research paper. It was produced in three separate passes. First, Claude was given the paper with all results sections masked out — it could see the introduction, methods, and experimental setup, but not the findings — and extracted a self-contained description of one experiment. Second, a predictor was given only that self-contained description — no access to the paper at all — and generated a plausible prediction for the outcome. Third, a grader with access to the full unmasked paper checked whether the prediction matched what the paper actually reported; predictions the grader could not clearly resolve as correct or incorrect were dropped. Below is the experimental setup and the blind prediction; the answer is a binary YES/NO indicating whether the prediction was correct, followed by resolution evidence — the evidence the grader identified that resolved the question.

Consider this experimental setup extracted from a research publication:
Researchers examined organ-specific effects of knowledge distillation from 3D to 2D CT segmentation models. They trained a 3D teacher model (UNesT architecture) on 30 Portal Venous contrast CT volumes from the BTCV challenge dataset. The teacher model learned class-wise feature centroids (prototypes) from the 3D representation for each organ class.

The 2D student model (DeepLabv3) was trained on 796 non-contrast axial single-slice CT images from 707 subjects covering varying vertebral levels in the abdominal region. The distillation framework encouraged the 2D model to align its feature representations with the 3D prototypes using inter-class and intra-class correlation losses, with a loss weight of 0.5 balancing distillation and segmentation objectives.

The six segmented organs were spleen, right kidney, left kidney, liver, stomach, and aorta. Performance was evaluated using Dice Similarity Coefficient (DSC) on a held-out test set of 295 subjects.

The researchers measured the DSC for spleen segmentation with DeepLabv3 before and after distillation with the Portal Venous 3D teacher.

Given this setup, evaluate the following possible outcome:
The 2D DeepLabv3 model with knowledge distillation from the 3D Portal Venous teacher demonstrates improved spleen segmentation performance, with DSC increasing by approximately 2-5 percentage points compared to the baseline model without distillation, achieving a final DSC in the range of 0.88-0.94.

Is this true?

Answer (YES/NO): NO